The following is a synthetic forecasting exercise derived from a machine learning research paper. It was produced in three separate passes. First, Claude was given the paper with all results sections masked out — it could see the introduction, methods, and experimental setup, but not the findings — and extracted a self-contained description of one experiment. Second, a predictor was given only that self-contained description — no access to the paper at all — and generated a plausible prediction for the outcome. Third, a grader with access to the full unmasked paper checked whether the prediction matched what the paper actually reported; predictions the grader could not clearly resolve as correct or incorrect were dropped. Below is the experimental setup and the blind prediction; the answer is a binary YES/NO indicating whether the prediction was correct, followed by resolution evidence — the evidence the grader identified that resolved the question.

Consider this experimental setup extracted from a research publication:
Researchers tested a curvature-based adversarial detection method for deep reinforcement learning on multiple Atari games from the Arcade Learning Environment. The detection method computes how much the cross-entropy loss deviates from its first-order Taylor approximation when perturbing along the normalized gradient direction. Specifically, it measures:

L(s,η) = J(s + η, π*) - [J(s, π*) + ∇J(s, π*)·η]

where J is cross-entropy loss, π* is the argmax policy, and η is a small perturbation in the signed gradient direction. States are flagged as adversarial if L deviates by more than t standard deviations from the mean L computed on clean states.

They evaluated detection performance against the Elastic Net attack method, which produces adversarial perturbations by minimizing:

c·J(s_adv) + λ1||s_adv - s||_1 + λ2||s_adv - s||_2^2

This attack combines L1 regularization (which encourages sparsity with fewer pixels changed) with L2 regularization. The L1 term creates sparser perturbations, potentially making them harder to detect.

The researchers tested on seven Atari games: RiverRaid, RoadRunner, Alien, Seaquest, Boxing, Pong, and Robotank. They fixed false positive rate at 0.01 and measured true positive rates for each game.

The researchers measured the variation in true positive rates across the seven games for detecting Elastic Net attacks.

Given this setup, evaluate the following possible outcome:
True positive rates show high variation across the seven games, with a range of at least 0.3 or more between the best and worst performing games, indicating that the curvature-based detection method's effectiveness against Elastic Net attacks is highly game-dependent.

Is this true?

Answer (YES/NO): NO